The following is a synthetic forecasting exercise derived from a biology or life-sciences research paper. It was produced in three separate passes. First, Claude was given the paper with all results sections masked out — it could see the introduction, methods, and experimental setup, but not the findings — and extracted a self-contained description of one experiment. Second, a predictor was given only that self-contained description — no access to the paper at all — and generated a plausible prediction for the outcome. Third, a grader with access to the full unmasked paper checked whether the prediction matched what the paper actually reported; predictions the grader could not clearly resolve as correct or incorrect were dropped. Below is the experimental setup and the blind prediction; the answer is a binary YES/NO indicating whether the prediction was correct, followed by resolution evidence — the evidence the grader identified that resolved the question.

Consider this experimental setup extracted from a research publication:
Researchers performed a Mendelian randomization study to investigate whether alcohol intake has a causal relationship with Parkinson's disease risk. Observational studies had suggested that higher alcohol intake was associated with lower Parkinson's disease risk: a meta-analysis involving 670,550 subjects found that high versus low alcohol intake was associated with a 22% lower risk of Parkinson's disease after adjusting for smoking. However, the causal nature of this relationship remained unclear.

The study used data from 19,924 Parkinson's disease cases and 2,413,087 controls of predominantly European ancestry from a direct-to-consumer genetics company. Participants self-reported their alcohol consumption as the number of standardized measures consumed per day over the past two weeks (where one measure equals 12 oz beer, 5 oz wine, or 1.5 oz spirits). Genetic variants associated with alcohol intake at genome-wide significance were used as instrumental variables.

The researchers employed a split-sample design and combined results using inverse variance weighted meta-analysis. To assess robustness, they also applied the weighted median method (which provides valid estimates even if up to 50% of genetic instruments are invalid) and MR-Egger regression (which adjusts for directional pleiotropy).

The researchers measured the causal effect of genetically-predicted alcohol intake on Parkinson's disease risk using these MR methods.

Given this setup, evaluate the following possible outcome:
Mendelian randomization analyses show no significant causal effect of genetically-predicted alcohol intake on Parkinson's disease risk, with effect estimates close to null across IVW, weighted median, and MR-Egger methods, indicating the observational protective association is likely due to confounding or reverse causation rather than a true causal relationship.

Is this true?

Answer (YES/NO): NO